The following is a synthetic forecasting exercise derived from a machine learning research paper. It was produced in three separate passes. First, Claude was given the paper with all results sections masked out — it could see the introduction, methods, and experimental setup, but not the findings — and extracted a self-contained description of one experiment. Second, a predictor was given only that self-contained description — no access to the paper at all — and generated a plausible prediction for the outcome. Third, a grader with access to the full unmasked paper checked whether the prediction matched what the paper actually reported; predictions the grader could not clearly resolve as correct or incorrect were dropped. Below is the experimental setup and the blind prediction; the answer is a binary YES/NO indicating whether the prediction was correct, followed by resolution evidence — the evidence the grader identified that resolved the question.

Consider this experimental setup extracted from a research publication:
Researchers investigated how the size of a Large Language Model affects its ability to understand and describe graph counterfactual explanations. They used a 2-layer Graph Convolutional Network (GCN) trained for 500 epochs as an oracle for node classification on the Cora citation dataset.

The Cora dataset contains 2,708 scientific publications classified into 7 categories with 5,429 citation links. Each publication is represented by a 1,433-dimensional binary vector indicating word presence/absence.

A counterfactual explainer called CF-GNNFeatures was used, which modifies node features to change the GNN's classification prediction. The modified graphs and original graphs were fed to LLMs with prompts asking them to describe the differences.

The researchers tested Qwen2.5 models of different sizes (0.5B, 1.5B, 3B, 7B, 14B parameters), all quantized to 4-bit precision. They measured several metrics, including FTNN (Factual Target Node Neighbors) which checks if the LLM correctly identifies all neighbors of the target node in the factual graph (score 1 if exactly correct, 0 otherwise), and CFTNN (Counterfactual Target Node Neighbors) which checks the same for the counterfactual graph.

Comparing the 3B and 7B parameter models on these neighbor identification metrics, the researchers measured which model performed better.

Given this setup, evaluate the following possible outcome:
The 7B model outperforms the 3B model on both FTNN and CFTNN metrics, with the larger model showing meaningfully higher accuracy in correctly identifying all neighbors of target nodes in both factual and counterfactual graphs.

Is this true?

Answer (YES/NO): NO